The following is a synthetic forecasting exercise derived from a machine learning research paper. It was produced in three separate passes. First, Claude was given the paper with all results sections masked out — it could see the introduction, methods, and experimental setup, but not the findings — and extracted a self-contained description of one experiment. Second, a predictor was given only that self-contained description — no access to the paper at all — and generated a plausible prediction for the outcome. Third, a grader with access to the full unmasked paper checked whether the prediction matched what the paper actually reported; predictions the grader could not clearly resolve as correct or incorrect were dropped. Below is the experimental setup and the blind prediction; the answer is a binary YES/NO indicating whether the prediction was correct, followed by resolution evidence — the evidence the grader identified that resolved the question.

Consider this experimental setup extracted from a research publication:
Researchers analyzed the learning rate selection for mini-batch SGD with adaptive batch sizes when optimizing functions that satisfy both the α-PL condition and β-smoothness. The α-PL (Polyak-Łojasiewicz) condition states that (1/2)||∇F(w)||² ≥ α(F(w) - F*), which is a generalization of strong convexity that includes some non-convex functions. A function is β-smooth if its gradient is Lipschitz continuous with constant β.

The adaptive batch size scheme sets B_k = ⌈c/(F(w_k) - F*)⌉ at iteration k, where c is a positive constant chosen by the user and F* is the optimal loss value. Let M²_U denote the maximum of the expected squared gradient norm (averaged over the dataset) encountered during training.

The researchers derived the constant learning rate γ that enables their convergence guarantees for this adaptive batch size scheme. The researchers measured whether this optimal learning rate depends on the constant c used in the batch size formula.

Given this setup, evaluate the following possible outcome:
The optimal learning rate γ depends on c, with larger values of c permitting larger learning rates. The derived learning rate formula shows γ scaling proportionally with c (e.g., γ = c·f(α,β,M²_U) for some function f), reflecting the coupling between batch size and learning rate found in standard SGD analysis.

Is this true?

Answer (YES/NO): NO